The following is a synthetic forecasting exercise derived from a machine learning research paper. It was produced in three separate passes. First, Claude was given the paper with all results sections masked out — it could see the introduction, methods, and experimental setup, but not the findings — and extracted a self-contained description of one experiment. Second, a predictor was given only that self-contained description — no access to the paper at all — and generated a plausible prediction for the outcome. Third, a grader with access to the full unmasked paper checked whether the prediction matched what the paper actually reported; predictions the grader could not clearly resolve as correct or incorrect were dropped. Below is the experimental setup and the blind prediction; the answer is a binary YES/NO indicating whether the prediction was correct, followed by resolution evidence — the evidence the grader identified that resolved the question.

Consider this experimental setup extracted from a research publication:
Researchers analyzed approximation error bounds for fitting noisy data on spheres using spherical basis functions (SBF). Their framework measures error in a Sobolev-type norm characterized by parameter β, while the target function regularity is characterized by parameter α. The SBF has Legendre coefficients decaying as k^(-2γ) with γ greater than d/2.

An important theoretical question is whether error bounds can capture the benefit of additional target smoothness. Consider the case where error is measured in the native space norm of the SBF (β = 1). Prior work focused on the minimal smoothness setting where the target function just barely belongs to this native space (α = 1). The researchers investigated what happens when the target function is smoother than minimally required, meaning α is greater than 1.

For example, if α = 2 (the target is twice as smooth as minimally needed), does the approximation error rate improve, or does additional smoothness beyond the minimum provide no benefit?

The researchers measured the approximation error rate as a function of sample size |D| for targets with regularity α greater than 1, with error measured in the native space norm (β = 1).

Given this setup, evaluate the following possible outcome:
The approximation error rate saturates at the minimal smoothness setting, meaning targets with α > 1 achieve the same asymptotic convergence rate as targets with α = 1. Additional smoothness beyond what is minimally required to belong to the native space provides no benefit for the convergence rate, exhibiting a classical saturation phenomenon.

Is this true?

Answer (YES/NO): NO